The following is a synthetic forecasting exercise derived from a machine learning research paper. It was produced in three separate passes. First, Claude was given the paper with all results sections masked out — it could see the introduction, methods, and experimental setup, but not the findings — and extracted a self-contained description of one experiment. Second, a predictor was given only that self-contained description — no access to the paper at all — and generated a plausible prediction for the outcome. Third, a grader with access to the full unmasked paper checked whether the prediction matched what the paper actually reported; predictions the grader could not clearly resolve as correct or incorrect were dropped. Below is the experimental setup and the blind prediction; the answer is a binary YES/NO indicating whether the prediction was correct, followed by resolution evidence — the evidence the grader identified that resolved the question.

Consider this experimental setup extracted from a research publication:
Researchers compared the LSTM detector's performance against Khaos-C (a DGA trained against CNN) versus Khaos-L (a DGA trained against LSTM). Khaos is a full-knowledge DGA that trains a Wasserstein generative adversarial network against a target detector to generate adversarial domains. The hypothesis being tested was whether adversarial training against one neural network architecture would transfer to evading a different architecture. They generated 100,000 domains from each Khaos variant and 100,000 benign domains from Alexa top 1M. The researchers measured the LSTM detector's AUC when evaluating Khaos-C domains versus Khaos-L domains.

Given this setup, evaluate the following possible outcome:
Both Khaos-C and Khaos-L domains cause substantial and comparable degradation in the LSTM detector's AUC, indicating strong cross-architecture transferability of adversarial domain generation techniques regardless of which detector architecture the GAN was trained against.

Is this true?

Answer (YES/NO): NO